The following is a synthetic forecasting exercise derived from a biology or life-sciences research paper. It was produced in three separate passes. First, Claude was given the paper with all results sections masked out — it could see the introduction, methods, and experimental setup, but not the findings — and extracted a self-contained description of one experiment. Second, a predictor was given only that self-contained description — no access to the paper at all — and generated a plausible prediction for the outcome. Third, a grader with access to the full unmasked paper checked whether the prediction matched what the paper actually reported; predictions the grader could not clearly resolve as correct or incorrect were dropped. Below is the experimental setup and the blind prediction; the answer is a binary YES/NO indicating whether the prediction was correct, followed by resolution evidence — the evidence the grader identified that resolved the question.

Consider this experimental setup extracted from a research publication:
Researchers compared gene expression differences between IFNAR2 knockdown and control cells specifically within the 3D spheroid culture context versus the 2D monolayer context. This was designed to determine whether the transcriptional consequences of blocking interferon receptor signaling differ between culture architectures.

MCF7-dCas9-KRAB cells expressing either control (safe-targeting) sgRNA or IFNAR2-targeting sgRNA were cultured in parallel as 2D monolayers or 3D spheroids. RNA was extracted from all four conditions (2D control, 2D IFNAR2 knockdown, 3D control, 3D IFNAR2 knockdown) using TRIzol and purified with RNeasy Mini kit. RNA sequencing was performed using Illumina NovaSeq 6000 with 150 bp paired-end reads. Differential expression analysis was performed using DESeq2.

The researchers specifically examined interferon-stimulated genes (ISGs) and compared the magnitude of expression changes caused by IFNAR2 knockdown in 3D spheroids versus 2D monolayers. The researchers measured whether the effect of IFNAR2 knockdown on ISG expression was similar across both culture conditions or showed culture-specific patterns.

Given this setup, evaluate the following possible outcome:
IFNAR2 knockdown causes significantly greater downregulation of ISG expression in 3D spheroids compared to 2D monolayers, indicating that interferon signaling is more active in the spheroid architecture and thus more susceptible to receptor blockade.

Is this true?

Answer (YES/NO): YES